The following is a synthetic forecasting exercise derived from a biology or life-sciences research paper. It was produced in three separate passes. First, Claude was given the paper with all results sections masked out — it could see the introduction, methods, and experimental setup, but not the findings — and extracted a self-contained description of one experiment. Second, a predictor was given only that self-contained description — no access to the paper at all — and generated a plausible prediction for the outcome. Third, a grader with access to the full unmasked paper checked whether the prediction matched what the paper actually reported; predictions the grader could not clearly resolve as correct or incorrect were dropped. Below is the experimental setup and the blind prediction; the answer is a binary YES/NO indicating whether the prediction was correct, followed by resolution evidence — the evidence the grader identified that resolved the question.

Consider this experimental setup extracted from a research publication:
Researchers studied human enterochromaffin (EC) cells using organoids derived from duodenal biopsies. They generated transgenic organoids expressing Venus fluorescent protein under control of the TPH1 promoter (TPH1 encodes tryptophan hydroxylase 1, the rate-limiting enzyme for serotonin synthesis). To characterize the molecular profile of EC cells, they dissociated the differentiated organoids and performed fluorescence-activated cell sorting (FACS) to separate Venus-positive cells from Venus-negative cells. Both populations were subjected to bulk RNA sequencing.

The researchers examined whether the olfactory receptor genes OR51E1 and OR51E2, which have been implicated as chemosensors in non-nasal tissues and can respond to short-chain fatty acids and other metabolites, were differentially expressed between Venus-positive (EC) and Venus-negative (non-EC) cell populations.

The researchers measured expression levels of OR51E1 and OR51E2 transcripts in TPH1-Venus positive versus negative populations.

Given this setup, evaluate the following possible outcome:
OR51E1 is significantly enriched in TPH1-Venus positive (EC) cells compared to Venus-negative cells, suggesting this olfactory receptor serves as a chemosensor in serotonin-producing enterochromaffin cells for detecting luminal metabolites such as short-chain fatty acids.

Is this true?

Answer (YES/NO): YES